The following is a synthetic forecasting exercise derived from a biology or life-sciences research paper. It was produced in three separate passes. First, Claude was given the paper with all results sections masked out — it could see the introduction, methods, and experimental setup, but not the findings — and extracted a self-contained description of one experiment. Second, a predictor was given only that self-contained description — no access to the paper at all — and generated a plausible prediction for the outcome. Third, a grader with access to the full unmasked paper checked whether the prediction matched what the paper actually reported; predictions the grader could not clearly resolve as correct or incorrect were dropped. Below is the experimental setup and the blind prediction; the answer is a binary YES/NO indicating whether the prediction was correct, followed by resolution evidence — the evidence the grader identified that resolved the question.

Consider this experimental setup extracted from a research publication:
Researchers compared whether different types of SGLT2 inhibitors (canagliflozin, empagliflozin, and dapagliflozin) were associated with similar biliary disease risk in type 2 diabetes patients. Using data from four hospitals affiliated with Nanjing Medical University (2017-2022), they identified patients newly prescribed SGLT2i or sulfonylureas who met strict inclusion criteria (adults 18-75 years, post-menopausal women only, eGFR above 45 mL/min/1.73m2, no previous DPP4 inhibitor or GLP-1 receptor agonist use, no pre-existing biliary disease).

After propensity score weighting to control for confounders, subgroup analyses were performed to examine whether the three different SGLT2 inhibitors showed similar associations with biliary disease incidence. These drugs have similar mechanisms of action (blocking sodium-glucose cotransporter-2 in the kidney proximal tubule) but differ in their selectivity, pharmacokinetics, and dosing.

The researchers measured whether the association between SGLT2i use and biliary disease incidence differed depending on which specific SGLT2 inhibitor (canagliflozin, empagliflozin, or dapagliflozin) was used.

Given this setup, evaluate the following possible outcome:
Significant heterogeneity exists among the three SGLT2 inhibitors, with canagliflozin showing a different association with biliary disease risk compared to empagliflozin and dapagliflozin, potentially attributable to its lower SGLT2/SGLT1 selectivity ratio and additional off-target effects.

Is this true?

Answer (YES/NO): NO